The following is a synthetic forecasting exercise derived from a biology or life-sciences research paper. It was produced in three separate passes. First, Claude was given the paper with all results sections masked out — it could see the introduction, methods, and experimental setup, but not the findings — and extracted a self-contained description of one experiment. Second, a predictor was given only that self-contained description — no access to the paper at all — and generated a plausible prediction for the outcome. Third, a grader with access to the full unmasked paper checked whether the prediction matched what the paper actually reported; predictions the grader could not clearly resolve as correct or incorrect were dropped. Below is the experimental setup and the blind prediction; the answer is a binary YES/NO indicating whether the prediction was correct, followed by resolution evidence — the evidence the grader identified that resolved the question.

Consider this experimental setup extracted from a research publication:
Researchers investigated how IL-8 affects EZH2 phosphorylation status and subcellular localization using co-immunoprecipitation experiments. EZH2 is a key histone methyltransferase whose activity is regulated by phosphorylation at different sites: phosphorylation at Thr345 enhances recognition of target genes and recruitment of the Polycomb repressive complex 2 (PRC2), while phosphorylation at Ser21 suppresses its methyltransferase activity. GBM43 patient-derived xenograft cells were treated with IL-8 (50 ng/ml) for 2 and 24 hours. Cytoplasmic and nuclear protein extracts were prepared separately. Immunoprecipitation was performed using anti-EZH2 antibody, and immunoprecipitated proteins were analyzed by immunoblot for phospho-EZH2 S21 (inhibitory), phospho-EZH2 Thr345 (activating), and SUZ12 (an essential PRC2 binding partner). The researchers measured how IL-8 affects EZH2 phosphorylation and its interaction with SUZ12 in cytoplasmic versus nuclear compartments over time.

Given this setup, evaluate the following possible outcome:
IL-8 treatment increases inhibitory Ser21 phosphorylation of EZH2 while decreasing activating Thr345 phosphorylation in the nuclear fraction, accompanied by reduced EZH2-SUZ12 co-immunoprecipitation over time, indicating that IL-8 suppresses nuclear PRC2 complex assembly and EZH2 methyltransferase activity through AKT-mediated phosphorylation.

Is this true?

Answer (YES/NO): NO